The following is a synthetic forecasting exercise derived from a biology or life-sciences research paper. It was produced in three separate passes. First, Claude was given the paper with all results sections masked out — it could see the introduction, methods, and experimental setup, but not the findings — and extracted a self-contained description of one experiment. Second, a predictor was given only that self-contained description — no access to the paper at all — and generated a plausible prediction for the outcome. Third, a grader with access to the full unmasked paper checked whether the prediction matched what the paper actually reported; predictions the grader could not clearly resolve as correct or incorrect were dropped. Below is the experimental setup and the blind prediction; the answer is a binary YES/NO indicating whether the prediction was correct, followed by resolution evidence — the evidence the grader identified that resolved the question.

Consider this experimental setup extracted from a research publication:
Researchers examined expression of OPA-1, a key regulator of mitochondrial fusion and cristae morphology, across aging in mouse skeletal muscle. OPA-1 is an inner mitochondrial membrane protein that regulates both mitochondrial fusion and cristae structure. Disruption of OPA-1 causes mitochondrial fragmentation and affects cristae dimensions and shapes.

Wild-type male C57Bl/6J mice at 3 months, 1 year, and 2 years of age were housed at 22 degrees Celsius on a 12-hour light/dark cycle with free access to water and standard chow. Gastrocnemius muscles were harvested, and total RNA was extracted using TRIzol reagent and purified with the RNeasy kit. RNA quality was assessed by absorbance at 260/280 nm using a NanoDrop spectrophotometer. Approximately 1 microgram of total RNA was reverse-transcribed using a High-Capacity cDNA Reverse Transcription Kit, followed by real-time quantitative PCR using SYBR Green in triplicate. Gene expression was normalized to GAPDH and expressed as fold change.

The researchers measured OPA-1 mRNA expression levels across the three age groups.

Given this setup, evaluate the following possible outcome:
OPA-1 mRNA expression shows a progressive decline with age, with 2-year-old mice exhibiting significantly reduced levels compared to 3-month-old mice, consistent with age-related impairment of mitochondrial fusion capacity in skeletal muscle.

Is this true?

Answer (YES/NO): YES